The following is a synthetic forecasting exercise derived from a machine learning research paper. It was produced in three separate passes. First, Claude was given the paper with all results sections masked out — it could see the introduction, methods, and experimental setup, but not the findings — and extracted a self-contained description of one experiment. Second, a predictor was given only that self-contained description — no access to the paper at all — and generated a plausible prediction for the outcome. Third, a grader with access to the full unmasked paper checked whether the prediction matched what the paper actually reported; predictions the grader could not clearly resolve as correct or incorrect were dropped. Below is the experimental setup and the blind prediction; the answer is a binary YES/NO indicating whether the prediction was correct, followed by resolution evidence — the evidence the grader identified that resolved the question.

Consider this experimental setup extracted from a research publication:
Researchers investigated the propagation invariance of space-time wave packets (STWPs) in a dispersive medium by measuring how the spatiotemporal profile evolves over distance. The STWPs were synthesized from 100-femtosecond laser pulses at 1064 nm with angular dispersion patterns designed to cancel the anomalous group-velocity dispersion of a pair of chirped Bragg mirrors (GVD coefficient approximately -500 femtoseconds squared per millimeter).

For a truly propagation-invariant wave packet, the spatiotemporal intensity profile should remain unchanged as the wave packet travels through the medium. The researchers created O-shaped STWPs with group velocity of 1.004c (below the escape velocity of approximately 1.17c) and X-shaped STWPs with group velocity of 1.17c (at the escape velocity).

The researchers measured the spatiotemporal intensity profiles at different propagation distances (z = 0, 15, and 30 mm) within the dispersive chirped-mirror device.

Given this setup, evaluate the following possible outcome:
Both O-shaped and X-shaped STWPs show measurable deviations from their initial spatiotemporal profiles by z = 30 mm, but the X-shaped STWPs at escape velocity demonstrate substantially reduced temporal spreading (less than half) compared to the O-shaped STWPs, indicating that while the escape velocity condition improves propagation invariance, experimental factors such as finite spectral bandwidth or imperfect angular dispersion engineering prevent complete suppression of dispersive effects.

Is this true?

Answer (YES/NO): NO